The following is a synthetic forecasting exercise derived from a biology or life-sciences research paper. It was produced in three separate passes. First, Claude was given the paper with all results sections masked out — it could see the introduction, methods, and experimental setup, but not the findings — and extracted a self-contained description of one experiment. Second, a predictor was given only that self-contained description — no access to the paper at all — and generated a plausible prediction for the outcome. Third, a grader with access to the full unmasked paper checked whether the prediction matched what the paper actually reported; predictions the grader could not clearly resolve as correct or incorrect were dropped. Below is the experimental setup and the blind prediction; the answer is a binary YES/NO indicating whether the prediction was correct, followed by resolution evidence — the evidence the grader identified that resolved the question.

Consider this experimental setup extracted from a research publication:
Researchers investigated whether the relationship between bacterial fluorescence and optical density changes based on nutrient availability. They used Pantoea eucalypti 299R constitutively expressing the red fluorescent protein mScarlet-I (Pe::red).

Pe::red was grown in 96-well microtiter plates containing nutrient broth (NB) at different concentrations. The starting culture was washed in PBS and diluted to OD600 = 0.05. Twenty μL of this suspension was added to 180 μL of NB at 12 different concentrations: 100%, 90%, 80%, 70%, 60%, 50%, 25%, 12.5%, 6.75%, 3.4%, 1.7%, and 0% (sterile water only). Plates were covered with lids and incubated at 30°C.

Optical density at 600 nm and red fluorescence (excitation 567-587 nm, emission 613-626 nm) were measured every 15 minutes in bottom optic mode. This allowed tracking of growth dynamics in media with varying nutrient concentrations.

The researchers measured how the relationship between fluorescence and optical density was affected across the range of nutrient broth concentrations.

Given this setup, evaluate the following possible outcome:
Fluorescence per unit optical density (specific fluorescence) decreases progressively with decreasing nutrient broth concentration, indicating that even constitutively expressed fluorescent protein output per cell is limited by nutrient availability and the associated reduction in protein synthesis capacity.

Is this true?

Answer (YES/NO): NO